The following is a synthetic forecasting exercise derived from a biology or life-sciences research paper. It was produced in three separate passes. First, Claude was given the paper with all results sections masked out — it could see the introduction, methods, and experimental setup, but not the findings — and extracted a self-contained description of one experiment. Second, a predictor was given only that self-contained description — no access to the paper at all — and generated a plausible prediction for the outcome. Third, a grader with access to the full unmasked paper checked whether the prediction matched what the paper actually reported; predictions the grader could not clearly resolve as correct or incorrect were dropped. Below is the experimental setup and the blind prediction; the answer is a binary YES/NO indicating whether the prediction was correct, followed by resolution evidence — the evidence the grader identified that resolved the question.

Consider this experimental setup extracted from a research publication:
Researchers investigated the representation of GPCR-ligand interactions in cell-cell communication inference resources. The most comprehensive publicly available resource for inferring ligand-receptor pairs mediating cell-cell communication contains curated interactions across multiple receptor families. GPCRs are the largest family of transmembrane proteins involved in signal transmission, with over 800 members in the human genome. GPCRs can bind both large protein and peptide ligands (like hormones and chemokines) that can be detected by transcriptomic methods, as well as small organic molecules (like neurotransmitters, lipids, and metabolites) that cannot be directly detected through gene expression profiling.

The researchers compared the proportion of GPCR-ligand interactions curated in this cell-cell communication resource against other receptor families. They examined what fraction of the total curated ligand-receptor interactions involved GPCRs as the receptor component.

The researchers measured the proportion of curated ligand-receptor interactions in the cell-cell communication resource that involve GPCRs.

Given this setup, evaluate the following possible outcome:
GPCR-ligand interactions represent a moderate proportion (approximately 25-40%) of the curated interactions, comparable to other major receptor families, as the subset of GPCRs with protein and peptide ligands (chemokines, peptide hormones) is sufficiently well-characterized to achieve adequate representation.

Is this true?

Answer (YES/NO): NO